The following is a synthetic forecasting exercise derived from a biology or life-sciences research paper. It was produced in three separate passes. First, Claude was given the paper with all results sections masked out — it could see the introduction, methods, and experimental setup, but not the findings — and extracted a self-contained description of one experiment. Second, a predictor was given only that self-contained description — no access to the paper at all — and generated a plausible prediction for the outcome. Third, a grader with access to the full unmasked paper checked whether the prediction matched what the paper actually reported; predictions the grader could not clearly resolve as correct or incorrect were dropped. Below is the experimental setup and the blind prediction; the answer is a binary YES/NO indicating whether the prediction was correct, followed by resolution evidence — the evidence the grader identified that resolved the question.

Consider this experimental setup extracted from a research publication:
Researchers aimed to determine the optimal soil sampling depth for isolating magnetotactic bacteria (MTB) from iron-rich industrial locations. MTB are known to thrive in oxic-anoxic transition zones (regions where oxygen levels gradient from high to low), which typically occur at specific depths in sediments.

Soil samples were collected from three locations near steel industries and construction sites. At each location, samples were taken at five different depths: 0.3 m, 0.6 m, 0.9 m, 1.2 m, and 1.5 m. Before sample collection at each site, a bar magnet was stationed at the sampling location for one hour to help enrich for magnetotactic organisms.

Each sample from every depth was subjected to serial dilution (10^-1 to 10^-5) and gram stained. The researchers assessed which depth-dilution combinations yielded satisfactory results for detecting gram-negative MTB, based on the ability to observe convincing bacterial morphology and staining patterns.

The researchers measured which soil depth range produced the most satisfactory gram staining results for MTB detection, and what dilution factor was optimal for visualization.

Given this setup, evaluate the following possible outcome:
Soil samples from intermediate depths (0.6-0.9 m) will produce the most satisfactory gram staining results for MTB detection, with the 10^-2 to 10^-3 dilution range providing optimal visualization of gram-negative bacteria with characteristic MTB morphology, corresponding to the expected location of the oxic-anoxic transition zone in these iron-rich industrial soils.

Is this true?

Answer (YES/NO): NO